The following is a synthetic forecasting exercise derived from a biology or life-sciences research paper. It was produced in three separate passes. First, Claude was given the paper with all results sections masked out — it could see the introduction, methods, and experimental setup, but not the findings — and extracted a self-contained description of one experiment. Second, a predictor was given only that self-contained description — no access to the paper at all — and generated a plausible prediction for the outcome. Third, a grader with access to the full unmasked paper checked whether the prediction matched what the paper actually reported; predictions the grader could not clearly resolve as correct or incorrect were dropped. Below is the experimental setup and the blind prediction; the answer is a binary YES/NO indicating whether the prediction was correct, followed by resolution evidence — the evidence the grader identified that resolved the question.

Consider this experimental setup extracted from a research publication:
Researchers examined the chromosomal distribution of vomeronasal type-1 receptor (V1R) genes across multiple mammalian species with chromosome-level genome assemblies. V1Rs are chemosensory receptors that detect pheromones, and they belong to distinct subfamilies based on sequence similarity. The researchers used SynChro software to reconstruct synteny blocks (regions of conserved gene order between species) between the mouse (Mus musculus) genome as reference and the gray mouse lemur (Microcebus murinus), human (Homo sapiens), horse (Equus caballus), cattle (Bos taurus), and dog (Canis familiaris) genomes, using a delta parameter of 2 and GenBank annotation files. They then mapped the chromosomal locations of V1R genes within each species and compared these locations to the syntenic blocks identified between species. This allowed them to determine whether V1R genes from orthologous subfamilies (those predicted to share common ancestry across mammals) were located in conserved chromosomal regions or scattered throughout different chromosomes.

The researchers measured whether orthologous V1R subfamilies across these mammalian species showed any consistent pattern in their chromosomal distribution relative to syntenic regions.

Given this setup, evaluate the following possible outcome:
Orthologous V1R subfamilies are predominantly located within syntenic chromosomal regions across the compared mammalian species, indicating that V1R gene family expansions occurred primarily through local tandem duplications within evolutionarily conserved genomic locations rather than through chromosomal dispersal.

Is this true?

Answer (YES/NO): NO